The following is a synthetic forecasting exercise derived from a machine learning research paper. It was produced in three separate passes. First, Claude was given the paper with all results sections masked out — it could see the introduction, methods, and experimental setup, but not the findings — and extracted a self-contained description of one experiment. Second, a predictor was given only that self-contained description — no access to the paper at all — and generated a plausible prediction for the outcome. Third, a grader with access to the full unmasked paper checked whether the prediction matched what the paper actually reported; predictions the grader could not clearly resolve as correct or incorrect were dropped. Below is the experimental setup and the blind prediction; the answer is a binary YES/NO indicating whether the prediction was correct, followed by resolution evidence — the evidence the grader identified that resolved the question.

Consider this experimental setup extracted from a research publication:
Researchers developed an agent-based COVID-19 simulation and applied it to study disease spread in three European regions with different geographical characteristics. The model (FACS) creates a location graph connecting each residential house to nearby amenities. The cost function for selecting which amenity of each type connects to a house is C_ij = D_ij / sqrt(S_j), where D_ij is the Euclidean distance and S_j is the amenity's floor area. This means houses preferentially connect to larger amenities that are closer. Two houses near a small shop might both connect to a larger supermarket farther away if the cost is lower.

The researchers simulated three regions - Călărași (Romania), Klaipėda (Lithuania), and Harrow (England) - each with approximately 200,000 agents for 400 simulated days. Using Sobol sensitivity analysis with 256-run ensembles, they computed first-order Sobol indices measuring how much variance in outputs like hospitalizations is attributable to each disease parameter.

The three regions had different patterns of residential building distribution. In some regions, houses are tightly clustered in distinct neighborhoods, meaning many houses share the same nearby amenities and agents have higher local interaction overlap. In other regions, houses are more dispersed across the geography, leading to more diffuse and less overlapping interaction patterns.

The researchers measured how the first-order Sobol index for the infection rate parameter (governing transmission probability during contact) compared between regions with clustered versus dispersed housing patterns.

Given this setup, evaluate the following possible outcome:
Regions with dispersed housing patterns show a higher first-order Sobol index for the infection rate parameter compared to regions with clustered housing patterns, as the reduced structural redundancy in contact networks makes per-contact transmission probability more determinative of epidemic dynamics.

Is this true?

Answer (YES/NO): NO